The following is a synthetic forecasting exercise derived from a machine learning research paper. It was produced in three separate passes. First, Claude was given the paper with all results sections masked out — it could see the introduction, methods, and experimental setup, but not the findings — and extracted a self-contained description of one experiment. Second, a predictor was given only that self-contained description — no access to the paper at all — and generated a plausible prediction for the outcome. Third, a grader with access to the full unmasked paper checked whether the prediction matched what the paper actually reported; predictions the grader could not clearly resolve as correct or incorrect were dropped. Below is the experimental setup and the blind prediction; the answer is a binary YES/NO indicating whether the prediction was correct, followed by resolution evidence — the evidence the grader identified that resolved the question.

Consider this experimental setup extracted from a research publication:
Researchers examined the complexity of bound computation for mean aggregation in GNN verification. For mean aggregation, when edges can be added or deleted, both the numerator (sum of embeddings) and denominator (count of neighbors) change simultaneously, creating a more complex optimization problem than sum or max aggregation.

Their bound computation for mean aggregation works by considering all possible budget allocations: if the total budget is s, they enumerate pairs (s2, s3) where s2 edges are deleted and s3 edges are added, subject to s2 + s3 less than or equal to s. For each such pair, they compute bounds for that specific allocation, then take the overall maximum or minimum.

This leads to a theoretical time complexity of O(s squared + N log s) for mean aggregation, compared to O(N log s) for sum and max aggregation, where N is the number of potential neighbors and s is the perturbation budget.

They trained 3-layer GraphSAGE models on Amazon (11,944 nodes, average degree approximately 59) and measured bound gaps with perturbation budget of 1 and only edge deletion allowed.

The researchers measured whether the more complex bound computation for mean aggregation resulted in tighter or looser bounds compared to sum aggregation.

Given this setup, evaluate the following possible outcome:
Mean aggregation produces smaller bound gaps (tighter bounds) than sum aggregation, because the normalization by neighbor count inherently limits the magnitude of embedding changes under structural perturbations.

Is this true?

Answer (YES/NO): YES